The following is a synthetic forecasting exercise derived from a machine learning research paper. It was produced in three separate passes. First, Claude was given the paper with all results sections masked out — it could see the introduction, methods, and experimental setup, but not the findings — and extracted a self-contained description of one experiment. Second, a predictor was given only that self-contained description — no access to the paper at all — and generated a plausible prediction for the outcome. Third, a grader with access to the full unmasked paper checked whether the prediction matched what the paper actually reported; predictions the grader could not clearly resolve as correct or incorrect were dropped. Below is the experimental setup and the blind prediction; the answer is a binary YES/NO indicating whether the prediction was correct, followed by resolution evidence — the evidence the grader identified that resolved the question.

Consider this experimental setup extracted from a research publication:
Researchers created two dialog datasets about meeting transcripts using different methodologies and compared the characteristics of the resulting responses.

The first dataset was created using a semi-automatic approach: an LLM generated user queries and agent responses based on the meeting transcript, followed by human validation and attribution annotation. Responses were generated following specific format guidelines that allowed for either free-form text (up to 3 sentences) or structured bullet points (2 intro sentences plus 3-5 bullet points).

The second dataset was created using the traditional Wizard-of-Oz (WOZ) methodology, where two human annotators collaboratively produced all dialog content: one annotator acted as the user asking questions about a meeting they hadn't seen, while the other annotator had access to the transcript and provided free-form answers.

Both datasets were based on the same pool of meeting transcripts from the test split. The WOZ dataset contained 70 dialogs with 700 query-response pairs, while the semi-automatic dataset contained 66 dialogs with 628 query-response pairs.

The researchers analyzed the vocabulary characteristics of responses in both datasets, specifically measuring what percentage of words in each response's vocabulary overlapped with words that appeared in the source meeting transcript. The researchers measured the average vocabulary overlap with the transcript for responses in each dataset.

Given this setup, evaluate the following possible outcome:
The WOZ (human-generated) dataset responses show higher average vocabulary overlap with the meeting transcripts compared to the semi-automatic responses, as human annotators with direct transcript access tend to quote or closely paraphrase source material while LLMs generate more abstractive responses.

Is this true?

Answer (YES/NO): YES